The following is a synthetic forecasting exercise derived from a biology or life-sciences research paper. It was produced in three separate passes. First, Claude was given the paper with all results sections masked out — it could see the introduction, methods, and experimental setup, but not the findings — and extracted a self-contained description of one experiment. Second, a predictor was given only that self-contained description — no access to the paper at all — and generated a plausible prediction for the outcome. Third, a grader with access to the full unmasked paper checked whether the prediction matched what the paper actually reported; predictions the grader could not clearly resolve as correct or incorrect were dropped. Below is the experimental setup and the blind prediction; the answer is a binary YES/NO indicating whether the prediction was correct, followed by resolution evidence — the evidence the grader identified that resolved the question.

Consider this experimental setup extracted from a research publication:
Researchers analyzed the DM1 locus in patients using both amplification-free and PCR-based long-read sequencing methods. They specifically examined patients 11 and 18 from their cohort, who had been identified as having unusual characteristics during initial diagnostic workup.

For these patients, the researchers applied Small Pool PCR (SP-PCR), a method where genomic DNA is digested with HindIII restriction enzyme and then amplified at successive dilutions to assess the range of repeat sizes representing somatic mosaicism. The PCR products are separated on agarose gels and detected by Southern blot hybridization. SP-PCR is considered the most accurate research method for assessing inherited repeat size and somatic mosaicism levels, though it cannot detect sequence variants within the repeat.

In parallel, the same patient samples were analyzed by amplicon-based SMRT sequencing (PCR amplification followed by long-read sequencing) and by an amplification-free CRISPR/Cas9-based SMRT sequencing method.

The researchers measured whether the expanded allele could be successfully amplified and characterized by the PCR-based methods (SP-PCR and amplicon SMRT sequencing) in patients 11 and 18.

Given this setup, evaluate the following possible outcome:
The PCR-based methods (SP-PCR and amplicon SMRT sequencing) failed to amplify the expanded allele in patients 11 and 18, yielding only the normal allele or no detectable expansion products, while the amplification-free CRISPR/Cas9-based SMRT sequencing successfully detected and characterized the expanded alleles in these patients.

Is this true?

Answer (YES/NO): NO